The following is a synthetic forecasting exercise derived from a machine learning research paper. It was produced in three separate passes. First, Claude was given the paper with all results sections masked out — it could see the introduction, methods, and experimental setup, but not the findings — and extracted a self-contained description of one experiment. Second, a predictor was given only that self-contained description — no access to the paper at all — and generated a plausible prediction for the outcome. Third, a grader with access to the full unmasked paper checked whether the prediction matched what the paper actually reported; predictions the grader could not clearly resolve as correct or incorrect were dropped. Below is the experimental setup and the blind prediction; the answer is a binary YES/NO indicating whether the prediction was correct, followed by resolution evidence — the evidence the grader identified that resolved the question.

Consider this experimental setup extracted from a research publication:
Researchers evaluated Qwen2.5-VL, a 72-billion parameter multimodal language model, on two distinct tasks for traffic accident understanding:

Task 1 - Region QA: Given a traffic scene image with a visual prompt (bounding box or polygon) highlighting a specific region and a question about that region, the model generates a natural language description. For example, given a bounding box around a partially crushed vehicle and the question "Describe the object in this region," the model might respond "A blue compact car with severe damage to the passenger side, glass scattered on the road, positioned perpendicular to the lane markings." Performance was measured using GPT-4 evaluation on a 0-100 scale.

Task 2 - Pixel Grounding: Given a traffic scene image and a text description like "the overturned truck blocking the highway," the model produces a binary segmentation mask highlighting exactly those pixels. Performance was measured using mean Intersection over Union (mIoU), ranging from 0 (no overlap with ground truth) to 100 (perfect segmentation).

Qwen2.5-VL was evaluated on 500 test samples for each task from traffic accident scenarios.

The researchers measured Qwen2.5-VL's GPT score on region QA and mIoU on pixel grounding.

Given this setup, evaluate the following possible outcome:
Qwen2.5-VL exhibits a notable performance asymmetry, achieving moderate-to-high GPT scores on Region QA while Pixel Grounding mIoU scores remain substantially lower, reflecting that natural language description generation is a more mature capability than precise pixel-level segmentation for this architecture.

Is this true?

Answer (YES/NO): NO